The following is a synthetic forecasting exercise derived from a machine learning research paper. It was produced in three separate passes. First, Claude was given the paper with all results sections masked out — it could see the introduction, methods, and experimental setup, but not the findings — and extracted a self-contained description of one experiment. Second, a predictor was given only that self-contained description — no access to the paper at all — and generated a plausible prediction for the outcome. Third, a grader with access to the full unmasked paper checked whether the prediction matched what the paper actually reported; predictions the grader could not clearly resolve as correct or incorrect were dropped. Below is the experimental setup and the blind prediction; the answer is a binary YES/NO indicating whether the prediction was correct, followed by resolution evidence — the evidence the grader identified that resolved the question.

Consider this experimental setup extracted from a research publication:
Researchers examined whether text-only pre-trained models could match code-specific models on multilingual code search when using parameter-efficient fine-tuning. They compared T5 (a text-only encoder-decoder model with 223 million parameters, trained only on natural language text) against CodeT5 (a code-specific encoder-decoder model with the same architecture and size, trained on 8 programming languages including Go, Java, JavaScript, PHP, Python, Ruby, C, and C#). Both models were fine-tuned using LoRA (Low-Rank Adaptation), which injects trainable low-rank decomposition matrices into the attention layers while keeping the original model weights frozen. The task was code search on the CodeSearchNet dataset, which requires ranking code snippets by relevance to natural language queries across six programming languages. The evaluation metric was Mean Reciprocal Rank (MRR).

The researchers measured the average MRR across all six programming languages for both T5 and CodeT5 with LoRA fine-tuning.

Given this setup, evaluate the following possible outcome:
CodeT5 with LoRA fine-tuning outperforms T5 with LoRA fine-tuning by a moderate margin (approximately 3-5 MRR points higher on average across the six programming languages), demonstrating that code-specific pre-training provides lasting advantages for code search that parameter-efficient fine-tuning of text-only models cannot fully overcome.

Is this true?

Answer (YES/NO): NO